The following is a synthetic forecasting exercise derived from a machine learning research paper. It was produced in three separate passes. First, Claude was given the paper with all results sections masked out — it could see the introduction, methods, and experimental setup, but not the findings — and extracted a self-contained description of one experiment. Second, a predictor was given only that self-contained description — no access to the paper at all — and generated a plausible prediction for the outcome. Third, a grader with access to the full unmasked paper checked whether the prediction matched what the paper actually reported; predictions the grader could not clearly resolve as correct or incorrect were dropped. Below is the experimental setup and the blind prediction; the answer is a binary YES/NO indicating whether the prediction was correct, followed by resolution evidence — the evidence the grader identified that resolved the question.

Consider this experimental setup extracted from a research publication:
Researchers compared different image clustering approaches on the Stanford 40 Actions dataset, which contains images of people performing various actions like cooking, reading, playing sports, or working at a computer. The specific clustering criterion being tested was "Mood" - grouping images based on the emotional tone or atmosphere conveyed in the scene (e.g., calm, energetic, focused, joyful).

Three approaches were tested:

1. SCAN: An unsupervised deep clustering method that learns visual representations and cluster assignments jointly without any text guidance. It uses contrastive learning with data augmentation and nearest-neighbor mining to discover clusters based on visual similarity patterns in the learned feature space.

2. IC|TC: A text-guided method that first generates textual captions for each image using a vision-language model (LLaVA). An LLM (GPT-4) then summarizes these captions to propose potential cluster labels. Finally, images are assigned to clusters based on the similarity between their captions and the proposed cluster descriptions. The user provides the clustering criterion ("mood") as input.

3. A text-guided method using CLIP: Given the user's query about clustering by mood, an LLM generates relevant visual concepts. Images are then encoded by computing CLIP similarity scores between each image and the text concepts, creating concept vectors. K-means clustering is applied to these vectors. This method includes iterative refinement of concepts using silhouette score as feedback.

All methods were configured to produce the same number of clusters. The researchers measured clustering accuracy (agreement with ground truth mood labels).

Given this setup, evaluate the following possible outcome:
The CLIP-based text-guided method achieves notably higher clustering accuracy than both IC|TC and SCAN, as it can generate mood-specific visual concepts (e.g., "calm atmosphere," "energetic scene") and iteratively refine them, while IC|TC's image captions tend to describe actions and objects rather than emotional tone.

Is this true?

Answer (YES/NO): YES